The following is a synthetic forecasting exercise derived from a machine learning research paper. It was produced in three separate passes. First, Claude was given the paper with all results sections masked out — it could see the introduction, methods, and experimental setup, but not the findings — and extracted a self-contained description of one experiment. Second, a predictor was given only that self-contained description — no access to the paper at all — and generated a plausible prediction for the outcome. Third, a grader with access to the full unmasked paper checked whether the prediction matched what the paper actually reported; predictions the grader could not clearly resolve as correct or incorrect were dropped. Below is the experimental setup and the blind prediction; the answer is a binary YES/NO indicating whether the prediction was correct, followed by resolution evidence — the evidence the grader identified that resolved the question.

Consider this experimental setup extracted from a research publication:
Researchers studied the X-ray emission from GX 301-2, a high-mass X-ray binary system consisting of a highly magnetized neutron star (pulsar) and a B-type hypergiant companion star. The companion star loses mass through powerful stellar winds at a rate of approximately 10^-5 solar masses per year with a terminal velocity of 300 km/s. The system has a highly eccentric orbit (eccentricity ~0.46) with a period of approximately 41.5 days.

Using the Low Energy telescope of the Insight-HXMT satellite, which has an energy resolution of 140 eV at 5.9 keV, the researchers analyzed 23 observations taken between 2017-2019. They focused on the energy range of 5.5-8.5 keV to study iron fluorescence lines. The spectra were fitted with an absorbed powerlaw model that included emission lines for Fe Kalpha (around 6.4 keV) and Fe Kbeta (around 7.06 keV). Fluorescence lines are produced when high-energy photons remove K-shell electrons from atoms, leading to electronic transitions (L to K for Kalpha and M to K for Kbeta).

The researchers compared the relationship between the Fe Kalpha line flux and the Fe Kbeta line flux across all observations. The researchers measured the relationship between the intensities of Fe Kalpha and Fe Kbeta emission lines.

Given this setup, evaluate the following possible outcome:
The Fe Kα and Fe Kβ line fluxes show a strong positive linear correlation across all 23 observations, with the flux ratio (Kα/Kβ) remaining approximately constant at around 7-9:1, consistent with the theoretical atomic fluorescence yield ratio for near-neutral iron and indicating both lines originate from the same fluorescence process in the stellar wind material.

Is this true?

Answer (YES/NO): YES